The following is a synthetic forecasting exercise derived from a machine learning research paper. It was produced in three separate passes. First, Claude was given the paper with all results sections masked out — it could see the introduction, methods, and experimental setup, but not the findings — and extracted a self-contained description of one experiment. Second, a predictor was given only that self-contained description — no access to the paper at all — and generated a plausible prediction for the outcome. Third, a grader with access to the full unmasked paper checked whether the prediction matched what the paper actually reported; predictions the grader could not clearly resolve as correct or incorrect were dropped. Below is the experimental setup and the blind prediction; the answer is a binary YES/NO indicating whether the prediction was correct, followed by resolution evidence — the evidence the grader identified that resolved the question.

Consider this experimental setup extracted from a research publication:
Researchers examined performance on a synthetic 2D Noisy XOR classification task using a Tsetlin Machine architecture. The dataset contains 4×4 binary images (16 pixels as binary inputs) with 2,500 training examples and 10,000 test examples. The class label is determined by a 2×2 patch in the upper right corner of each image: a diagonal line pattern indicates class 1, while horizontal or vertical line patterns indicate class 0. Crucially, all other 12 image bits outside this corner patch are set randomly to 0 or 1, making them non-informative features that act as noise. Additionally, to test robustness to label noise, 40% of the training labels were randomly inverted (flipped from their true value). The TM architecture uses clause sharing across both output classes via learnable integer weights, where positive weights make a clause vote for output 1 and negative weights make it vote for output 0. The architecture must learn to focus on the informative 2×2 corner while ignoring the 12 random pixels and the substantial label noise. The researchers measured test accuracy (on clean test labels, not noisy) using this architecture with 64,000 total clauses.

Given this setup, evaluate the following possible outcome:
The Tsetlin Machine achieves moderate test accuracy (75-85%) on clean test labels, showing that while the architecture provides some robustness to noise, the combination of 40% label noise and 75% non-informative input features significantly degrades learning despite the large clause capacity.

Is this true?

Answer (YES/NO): NO